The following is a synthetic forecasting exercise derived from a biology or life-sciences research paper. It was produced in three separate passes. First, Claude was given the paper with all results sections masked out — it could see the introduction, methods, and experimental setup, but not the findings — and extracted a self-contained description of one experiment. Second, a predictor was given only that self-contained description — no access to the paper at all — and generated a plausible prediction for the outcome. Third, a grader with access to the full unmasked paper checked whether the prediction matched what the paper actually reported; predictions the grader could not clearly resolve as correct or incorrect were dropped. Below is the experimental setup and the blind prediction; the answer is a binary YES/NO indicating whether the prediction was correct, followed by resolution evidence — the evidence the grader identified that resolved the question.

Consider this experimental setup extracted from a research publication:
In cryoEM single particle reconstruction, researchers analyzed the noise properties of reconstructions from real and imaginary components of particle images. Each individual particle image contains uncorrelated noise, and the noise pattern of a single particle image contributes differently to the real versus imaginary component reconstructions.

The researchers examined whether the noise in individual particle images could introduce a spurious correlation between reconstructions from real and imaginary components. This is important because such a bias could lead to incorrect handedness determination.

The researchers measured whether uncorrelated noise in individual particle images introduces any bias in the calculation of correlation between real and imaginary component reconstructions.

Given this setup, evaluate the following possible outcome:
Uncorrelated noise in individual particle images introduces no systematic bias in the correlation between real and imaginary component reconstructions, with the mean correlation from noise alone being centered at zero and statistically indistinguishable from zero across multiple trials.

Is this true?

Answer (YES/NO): YES